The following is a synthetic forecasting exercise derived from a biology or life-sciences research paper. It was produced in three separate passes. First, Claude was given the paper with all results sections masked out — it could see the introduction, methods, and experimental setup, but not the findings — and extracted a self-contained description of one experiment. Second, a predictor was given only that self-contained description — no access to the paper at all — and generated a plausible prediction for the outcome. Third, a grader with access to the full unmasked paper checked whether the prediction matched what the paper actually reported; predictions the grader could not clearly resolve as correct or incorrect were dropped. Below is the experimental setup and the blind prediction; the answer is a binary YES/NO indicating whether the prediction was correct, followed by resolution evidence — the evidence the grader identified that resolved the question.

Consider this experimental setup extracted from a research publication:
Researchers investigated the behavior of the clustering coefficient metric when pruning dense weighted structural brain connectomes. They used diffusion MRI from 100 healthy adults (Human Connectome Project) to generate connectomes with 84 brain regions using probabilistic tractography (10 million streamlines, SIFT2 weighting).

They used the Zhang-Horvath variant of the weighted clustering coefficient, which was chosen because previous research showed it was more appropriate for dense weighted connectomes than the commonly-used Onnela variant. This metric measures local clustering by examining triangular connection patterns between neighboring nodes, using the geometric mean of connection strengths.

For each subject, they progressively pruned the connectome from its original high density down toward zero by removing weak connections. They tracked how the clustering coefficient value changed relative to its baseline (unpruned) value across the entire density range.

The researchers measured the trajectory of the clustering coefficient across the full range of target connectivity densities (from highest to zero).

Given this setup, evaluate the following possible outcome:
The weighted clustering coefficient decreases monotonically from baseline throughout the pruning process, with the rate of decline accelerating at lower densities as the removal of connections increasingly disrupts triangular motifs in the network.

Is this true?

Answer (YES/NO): NO